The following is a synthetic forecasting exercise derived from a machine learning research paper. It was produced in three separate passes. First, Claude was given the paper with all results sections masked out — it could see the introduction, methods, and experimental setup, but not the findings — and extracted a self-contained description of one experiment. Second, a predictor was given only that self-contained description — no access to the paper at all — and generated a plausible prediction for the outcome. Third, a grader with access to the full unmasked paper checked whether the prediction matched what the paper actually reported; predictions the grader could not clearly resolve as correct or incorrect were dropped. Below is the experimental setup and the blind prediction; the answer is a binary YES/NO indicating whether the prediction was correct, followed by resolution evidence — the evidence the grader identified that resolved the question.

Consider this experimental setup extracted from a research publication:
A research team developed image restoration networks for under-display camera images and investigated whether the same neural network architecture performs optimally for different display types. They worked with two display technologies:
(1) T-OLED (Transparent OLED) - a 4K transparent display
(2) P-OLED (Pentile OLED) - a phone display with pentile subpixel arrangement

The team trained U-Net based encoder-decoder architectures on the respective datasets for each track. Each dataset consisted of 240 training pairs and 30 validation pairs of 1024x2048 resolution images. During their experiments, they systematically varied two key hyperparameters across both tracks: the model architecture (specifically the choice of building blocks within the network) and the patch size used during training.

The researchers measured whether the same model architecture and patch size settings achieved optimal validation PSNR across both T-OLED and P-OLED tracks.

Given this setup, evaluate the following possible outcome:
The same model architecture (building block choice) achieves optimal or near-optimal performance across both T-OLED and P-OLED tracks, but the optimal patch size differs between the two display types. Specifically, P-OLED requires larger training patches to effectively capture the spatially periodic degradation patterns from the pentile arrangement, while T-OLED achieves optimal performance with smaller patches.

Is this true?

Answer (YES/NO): NO